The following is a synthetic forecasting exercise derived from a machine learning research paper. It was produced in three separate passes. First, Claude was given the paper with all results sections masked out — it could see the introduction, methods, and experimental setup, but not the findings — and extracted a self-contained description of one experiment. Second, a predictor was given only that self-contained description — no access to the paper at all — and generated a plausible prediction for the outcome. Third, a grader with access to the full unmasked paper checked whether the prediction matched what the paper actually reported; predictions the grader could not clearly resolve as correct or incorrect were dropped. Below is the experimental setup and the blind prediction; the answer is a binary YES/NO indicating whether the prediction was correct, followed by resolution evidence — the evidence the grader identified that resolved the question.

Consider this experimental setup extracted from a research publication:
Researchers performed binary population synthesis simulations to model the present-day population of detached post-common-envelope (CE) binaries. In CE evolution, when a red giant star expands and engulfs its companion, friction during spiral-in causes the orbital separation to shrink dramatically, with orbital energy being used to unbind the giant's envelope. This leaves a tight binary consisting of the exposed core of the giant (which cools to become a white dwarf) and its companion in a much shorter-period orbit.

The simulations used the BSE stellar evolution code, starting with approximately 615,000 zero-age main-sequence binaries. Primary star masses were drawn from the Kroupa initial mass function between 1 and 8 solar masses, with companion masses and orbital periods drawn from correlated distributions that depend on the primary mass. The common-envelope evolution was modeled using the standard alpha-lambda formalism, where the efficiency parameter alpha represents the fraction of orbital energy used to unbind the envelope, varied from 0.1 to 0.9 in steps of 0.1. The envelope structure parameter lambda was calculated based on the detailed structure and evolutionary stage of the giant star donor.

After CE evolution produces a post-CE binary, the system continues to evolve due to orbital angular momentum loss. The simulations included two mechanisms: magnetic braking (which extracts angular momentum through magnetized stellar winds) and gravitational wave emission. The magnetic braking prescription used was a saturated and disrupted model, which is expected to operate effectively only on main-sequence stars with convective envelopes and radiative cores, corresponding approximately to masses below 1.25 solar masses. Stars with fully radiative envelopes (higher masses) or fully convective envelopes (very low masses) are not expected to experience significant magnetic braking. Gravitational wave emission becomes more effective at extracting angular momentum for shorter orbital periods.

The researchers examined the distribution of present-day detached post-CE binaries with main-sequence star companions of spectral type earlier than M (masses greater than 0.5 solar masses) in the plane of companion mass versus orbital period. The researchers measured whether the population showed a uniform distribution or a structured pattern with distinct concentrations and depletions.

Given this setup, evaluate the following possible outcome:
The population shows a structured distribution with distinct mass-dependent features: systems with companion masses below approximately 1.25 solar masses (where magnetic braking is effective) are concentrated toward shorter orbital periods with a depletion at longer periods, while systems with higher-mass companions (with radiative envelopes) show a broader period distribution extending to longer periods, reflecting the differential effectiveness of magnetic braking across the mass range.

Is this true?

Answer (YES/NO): NO